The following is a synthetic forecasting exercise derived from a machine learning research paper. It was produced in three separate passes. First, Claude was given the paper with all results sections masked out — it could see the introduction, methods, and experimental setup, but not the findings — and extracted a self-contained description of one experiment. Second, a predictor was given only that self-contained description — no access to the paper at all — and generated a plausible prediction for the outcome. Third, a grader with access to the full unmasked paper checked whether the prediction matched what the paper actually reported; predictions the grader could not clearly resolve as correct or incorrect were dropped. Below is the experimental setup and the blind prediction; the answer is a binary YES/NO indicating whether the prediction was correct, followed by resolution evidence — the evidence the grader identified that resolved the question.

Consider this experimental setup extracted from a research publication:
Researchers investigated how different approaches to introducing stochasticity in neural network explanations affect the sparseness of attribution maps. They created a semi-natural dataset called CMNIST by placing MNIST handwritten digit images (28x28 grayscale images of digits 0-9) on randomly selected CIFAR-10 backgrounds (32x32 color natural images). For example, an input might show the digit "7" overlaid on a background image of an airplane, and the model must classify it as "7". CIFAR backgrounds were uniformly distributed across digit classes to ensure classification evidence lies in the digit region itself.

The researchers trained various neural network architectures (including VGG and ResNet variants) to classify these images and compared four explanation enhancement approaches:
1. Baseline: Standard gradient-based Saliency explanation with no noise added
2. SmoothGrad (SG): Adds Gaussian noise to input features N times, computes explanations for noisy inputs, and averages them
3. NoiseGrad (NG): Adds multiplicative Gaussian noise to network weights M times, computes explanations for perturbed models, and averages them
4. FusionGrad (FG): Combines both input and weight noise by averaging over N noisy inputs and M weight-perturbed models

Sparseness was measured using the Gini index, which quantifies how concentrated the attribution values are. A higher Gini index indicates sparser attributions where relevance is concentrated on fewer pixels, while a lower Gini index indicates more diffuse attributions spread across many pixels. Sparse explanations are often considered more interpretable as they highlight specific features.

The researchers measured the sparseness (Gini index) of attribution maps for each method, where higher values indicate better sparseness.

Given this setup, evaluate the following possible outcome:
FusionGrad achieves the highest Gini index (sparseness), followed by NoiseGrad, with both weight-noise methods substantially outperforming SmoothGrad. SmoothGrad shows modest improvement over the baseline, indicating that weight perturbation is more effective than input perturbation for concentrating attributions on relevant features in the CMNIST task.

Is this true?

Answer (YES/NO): NO